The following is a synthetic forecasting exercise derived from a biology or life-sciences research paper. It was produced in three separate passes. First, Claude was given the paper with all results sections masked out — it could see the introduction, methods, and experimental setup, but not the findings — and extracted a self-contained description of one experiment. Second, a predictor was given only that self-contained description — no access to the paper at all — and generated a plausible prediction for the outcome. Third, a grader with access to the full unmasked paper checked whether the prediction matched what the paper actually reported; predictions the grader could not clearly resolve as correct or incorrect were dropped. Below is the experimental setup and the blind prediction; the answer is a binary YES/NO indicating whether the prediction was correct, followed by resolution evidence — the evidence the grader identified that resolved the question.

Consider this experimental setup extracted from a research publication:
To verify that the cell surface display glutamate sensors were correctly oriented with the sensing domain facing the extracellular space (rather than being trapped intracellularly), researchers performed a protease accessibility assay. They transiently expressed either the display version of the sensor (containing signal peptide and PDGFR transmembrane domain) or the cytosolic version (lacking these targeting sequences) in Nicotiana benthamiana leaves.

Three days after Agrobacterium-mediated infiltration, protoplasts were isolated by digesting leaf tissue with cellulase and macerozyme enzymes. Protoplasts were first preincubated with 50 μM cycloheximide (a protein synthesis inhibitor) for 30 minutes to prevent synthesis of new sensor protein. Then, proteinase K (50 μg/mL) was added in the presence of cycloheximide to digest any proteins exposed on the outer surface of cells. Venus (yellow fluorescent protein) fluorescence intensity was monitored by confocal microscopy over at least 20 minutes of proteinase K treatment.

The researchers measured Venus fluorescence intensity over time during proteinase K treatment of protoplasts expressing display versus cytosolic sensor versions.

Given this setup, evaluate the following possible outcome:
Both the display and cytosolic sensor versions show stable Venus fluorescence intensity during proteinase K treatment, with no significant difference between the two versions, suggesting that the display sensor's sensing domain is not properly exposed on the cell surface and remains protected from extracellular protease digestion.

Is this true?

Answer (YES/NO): NO